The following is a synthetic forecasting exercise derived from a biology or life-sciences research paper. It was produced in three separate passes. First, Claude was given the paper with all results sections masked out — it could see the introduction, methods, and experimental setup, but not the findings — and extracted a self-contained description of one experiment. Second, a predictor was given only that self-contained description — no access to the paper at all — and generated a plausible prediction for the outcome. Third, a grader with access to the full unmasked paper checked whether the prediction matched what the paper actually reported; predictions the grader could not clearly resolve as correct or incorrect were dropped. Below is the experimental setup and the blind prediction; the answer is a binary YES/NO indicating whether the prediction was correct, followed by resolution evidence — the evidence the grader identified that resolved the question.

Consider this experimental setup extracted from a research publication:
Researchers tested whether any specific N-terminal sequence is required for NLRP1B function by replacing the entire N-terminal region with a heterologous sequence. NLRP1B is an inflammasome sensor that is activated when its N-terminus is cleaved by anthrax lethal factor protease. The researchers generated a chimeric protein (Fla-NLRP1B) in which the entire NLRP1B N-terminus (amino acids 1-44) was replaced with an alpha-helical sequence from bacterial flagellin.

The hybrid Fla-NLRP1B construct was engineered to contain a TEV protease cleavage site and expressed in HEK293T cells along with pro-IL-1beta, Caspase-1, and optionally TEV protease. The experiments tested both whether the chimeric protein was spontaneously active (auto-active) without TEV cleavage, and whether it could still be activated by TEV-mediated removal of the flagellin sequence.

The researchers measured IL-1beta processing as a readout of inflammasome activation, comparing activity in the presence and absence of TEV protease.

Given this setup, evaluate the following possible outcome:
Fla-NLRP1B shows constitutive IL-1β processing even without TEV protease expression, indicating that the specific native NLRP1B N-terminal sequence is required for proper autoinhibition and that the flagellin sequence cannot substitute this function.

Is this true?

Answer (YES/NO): NO